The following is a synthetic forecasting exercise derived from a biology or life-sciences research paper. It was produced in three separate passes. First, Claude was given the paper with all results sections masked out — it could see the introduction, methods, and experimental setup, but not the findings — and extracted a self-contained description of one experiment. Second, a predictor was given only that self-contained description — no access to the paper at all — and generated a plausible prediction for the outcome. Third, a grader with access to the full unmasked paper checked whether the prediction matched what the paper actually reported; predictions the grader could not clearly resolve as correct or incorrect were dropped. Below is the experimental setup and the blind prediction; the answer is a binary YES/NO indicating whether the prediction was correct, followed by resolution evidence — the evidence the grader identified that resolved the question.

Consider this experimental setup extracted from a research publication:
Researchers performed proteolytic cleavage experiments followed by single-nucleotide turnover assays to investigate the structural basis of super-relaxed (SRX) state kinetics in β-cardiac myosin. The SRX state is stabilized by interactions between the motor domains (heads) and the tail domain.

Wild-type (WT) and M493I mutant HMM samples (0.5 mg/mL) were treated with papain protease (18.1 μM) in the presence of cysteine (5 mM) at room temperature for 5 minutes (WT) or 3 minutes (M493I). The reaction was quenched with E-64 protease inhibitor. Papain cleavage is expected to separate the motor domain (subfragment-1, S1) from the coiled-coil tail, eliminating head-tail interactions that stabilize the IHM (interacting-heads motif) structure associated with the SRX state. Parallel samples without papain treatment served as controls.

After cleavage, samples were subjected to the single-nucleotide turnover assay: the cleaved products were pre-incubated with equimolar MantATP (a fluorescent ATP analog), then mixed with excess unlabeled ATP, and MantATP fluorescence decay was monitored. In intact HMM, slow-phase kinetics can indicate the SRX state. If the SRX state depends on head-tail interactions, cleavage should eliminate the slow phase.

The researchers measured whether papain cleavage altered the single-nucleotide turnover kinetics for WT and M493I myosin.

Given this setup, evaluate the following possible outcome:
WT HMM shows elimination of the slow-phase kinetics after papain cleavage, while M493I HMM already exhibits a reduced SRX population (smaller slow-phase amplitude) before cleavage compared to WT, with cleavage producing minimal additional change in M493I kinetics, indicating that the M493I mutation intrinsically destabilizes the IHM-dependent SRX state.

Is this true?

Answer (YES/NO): NO